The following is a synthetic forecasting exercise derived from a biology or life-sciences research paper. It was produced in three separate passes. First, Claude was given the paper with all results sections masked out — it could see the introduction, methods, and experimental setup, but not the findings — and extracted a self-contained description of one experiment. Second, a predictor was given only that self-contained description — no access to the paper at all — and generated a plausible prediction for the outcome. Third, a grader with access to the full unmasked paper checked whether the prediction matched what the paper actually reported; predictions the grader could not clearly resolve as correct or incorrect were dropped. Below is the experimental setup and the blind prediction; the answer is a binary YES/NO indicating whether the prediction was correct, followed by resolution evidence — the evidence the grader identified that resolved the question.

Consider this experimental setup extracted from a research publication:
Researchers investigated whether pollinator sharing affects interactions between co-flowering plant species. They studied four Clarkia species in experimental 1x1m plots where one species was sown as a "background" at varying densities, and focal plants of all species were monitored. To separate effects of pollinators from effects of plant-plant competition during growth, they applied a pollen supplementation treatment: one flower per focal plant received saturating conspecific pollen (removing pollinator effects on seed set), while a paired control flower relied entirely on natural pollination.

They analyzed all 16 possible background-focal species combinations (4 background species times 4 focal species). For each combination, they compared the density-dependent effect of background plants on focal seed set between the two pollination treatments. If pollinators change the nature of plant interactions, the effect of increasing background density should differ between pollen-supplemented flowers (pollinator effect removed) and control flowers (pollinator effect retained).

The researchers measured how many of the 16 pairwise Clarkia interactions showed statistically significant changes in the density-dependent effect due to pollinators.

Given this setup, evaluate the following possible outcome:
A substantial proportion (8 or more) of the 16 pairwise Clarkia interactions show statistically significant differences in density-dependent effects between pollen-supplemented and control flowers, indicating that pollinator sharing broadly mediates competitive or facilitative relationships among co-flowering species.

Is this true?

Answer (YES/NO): NO